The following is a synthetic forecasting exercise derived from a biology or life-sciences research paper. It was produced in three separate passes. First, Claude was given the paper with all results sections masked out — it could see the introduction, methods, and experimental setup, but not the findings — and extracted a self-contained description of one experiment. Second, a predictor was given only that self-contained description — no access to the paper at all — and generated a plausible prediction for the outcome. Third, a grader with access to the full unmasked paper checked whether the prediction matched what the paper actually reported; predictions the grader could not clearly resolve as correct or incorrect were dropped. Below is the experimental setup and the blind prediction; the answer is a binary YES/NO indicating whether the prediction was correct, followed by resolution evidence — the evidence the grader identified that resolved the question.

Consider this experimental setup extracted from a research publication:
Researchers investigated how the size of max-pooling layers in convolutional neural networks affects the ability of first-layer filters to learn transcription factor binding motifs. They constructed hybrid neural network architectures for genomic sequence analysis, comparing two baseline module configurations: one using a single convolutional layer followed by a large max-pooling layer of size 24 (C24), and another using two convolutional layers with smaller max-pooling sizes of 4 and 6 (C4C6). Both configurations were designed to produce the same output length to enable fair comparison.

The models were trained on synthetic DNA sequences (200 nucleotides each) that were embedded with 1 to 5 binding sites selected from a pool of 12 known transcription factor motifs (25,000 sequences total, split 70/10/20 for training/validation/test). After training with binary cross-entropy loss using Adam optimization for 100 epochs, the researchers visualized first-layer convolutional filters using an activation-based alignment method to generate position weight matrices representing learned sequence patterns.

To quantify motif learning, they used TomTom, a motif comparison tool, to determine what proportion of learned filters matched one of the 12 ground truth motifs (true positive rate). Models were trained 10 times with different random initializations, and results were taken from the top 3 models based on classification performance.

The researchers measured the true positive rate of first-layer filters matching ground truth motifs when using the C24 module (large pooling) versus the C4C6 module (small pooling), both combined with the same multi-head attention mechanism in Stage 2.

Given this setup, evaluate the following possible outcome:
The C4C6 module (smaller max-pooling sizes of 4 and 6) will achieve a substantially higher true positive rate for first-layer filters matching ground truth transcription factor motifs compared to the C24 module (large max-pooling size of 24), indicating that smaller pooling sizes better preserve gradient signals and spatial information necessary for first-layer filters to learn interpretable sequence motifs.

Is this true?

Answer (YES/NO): NO